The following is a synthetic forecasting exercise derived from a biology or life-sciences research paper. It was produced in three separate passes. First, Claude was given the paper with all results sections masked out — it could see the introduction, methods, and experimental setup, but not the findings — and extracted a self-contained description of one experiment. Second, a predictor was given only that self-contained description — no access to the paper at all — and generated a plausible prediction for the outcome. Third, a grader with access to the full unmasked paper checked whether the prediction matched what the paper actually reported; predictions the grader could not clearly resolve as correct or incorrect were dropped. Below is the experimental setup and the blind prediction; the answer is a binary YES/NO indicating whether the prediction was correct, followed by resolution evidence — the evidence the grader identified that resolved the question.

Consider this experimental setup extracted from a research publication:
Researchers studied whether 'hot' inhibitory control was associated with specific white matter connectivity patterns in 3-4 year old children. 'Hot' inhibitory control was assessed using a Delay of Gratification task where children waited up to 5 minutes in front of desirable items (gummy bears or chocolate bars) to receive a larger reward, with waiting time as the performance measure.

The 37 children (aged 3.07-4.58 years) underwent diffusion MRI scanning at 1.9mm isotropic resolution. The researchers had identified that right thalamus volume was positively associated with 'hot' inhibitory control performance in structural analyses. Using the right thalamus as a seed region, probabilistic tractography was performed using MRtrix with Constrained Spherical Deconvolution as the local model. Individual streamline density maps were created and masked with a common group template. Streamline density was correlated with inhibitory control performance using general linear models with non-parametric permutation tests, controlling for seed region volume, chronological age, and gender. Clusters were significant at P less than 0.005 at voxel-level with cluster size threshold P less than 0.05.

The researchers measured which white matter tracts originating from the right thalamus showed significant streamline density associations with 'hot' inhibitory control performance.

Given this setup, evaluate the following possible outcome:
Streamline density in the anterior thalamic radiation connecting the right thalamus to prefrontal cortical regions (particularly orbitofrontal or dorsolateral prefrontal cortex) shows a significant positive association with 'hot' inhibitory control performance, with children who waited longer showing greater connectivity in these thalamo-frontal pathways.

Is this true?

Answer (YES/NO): NO